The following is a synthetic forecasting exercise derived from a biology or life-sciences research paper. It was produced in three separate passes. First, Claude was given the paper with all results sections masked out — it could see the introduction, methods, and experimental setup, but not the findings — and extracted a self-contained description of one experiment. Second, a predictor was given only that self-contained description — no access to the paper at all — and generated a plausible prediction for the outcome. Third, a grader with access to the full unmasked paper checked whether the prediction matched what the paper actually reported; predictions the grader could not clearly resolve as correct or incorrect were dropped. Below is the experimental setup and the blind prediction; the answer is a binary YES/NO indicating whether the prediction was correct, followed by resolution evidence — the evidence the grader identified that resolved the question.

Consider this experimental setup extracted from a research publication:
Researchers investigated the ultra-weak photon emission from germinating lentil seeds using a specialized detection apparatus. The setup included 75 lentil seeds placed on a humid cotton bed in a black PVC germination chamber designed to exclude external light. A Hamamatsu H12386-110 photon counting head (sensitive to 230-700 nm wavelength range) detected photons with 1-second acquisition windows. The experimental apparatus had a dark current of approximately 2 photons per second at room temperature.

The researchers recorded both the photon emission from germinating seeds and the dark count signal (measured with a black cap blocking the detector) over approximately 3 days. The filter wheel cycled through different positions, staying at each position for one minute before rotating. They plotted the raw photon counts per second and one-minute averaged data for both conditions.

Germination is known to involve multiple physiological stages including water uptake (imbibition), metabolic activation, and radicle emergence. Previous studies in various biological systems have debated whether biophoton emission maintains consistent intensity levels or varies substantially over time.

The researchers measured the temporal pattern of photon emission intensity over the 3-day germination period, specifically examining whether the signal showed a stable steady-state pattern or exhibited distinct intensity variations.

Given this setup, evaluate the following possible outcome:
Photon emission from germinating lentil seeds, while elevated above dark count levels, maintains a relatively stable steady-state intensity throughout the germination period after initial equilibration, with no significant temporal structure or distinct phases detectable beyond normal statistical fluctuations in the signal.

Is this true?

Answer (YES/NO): NO